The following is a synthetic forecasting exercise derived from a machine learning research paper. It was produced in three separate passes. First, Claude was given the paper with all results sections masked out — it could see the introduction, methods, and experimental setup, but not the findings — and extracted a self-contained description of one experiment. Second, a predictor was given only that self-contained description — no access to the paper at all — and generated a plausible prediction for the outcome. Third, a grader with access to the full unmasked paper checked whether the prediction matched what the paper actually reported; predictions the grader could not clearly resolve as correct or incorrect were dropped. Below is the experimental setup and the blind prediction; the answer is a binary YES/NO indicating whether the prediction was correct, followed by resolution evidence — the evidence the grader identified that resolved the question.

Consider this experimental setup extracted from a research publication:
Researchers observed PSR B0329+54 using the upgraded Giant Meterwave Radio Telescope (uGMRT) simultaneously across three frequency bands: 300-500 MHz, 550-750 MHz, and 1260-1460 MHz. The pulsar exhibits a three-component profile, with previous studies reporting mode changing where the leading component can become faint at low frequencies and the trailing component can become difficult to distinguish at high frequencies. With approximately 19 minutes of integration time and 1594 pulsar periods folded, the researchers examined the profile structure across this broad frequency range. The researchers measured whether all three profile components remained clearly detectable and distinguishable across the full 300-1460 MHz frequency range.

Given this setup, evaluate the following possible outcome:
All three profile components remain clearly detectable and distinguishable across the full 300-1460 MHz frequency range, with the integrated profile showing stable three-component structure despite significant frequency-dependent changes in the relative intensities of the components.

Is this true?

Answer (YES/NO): NO